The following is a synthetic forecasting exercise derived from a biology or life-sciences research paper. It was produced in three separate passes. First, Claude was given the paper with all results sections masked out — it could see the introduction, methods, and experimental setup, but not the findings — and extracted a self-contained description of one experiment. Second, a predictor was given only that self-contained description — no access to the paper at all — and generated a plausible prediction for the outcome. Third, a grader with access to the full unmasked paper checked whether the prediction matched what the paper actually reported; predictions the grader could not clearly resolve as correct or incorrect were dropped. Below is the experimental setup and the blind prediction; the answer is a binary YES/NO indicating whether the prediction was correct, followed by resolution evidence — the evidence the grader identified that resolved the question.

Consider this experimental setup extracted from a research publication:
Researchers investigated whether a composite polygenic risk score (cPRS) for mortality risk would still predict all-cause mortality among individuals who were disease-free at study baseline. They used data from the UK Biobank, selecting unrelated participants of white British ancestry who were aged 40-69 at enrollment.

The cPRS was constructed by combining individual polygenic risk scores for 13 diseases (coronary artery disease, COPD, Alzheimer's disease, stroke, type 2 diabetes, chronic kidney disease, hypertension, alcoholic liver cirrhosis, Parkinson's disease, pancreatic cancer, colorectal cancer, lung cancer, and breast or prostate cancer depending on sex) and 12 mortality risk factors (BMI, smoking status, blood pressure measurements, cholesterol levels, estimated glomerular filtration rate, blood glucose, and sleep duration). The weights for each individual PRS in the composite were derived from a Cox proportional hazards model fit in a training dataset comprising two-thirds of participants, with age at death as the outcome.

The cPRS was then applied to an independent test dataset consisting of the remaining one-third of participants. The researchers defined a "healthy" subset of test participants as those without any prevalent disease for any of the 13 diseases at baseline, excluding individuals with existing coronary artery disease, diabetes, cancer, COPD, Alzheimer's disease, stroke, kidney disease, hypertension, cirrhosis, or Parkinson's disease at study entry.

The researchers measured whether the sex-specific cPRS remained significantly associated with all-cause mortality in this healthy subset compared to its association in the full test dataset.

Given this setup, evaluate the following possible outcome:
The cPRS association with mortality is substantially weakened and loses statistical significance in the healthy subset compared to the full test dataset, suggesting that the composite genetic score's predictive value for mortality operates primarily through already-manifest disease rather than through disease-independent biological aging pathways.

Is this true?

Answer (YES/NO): NO